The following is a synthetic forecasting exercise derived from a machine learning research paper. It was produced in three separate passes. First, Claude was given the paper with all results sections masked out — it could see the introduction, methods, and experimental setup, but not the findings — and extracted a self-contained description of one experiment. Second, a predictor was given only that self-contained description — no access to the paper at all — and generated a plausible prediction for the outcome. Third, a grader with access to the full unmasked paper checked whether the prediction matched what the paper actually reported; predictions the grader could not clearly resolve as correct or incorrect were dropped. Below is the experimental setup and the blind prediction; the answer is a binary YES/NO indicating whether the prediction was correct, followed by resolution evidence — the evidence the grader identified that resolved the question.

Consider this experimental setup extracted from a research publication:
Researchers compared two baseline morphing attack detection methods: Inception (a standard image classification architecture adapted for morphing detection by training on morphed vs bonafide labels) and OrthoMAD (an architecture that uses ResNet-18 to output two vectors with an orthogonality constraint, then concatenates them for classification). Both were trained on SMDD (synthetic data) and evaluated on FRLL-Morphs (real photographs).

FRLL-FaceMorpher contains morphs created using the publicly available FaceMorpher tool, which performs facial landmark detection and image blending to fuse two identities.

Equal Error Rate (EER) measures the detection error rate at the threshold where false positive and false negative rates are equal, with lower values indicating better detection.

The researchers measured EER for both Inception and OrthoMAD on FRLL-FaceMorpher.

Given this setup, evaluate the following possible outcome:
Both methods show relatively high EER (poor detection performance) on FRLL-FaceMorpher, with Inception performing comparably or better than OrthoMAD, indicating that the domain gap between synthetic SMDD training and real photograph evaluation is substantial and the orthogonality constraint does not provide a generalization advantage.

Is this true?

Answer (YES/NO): NO